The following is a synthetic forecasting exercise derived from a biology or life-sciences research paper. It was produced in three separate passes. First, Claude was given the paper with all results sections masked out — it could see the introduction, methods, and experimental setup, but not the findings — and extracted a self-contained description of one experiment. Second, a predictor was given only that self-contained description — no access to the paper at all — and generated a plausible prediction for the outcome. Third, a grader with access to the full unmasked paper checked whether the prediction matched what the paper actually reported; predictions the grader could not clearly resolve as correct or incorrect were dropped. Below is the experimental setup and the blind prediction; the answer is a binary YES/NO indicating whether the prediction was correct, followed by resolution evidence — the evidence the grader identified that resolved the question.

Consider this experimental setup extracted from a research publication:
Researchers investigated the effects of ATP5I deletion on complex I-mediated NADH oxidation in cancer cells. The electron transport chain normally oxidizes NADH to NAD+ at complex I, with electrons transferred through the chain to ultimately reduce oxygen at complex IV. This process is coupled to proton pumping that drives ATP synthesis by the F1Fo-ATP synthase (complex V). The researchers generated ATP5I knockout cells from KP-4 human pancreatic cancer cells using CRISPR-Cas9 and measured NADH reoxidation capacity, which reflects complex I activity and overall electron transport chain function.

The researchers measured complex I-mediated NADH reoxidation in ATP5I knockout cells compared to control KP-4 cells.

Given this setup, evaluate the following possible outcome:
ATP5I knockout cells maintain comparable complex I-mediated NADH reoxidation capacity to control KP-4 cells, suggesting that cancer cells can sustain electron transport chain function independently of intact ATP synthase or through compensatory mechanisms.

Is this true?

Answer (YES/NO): NO